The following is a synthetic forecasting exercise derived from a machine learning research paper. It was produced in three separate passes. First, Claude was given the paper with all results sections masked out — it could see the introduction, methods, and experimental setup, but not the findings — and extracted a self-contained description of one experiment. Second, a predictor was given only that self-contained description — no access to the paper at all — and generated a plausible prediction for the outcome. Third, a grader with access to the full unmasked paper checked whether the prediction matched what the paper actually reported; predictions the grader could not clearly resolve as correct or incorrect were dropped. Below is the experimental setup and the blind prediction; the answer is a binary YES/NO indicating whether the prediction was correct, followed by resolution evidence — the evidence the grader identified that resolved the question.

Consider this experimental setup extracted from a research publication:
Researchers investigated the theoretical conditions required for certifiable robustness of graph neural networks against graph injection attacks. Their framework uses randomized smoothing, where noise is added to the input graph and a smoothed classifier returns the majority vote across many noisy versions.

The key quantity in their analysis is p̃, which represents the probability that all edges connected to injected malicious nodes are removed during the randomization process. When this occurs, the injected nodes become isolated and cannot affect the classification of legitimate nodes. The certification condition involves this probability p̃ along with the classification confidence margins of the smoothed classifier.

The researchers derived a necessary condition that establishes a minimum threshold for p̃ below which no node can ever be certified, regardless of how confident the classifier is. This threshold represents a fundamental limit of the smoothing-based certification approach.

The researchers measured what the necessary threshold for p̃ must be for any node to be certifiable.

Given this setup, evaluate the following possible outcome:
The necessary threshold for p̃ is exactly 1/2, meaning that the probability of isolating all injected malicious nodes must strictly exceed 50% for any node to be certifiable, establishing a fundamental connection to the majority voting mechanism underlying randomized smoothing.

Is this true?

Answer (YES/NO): YES